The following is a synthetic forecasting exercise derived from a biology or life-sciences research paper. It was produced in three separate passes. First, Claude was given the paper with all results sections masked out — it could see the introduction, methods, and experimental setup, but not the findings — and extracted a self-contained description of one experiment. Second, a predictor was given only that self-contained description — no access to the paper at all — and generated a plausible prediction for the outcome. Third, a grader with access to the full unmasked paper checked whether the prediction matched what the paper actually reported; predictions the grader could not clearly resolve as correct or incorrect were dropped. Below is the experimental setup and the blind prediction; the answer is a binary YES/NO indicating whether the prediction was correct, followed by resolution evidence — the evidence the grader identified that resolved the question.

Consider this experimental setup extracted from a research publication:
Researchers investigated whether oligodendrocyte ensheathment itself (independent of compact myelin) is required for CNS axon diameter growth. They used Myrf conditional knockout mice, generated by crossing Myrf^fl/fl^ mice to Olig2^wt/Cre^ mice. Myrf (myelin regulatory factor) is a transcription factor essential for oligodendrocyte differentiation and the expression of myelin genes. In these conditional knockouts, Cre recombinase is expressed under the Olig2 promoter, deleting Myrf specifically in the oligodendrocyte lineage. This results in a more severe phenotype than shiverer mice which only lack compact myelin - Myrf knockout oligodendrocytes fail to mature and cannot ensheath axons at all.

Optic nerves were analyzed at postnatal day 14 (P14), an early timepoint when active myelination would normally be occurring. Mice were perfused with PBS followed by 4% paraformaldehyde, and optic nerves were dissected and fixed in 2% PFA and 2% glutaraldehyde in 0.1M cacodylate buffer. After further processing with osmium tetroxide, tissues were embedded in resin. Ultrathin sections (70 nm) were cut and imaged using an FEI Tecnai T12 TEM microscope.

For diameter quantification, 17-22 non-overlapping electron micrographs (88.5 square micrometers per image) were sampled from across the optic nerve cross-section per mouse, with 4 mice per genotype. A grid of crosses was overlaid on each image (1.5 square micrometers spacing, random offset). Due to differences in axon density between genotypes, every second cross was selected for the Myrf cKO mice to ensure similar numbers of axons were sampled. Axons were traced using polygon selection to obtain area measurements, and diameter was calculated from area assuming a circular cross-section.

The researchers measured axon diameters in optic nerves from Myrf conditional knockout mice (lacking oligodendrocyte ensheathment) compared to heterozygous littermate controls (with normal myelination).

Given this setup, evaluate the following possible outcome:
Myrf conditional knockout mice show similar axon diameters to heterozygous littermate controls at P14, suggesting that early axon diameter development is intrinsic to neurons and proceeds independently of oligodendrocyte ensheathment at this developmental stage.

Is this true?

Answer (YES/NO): YES